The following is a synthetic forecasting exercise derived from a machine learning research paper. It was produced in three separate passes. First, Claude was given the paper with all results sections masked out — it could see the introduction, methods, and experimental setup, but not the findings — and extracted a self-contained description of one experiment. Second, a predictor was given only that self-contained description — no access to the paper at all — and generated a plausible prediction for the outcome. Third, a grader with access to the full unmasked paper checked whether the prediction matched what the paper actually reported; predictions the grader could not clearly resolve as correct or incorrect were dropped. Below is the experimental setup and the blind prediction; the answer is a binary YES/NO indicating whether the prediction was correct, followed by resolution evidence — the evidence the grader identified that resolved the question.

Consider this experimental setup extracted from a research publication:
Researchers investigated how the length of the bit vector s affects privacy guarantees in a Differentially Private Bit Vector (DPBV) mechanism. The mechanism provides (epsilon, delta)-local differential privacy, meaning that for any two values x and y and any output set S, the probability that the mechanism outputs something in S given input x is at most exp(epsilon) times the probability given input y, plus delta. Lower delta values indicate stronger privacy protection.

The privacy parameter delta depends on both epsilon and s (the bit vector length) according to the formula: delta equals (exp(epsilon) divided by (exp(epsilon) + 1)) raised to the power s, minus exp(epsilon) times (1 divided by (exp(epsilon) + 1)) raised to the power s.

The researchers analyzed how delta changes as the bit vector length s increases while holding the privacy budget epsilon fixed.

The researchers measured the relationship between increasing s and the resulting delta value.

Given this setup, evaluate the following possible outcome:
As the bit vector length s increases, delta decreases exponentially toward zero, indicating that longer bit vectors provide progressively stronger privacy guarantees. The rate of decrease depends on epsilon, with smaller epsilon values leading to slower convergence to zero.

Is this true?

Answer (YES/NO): NO